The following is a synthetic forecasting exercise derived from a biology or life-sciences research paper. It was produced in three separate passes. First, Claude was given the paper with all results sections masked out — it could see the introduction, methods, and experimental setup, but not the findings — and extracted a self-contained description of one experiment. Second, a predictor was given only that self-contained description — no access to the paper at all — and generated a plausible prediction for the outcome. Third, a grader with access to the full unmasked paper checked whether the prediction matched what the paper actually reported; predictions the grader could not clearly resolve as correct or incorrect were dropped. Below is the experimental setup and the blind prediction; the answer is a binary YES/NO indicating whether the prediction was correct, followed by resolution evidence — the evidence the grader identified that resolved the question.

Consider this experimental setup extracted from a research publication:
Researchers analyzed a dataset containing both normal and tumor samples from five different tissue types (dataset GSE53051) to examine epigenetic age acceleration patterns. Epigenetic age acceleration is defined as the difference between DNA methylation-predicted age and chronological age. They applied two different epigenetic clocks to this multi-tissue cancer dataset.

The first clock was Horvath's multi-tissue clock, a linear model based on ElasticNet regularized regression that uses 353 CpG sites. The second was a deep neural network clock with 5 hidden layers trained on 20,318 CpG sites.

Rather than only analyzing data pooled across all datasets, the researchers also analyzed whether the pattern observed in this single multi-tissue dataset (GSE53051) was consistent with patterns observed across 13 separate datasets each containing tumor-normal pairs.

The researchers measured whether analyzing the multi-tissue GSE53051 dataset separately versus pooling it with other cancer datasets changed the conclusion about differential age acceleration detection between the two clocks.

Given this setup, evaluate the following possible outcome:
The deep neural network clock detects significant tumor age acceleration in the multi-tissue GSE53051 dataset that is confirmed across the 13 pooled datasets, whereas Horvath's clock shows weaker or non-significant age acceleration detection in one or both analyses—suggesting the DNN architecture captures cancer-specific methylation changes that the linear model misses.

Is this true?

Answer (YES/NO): YES